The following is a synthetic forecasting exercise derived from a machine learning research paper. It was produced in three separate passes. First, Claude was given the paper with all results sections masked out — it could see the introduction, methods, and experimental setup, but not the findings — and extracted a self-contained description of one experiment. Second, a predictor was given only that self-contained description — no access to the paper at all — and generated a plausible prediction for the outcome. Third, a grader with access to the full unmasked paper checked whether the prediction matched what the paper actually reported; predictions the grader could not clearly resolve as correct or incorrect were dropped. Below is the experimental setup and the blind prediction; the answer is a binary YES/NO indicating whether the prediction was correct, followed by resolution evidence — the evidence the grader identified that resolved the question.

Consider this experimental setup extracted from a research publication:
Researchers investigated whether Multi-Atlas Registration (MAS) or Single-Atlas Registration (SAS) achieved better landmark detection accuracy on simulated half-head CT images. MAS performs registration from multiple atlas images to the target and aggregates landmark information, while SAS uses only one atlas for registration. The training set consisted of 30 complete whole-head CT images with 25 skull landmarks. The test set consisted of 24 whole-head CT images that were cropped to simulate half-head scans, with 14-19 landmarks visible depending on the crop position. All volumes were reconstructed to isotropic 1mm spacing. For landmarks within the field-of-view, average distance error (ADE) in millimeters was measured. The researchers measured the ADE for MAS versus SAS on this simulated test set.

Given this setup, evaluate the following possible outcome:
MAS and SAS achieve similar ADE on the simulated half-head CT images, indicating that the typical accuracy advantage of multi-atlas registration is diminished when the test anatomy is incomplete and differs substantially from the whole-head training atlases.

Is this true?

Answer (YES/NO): NO